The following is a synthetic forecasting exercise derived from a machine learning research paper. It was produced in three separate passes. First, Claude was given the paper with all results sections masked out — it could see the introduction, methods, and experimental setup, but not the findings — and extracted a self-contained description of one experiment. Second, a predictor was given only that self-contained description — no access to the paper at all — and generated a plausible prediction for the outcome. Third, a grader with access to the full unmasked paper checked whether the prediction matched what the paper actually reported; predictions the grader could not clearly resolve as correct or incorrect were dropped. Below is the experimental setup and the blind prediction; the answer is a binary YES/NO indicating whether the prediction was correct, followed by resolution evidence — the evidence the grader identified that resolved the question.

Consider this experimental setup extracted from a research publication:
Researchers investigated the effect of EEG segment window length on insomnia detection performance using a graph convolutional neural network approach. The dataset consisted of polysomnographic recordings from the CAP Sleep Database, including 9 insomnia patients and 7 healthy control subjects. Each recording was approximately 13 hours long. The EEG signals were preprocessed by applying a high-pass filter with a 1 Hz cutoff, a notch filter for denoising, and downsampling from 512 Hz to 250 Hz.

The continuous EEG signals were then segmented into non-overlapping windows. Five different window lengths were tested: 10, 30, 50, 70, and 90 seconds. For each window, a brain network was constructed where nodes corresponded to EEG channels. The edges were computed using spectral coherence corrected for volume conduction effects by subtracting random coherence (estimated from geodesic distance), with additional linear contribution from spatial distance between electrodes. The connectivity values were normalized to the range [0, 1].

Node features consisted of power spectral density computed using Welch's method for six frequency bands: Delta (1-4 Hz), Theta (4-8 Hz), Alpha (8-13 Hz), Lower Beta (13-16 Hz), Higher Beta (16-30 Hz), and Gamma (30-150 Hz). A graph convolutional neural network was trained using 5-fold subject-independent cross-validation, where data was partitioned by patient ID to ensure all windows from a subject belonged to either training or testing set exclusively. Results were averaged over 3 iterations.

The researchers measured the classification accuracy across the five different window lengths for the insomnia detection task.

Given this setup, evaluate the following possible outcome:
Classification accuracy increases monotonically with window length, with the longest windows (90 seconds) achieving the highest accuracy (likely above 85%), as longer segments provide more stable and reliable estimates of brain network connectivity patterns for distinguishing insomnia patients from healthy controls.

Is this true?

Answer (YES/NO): NO